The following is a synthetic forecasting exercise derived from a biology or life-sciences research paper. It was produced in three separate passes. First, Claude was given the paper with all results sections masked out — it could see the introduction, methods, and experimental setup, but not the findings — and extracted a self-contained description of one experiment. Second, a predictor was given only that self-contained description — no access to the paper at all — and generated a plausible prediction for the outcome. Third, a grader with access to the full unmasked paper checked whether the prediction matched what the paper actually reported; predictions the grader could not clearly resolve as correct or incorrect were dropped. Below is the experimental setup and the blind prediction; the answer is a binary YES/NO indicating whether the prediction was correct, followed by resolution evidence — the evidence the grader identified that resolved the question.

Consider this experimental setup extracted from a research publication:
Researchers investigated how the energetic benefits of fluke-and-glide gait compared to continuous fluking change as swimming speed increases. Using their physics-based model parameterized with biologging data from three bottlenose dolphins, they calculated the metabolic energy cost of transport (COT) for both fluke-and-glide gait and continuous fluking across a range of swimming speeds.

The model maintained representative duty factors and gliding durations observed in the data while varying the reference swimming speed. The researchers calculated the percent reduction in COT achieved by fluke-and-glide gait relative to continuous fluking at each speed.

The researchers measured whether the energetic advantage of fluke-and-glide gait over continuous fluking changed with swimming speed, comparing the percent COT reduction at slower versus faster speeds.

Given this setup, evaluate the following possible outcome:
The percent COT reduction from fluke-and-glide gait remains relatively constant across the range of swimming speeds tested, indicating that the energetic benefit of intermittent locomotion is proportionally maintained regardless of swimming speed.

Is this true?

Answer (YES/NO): NO